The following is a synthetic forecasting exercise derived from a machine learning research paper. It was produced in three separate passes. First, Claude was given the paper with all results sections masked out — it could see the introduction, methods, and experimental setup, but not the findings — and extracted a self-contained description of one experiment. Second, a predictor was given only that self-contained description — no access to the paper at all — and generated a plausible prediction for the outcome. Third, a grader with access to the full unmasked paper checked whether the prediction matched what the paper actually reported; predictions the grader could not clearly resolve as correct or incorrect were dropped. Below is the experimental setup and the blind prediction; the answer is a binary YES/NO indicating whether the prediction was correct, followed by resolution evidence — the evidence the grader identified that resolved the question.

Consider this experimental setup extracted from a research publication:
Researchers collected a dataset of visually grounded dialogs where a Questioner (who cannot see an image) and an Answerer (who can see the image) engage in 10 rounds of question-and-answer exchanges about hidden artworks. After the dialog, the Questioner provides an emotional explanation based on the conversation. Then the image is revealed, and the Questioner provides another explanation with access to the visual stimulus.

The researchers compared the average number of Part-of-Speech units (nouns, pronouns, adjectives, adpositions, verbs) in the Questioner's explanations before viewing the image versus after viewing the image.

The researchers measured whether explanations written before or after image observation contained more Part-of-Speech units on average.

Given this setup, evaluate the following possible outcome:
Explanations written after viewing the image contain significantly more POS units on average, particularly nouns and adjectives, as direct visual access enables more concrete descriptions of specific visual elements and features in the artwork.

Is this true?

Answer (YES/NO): NO